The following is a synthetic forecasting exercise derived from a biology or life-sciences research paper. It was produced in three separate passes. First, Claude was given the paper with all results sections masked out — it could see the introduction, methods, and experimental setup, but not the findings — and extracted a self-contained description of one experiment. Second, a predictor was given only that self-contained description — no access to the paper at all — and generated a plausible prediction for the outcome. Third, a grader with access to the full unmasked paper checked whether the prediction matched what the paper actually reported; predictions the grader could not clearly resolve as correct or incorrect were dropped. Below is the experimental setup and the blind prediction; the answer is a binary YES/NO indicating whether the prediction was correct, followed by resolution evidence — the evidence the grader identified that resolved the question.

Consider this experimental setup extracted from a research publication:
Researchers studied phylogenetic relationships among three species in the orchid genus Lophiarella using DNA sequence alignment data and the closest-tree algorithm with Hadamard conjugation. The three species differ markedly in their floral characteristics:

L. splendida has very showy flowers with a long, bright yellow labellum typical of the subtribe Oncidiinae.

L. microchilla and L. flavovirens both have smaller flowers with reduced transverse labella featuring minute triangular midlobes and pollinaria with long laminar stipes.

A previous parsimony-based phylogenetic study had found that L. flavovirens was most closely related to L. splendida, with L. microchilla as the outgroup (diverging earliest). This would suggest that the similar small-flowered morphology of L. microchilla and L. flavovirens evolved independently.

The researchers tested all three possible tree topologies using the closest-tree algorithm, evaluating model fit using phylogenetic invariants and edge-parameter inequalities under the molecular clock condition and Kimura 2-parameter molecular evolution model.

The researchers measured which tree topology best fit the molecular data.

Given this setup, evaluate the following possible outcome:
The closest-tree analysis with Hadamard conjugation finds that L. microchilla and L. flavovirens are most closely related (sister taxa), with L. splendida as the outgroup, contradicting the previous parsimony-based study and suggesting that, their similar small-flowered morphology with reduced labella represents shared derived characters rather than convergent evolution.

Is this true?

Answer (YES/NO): YES